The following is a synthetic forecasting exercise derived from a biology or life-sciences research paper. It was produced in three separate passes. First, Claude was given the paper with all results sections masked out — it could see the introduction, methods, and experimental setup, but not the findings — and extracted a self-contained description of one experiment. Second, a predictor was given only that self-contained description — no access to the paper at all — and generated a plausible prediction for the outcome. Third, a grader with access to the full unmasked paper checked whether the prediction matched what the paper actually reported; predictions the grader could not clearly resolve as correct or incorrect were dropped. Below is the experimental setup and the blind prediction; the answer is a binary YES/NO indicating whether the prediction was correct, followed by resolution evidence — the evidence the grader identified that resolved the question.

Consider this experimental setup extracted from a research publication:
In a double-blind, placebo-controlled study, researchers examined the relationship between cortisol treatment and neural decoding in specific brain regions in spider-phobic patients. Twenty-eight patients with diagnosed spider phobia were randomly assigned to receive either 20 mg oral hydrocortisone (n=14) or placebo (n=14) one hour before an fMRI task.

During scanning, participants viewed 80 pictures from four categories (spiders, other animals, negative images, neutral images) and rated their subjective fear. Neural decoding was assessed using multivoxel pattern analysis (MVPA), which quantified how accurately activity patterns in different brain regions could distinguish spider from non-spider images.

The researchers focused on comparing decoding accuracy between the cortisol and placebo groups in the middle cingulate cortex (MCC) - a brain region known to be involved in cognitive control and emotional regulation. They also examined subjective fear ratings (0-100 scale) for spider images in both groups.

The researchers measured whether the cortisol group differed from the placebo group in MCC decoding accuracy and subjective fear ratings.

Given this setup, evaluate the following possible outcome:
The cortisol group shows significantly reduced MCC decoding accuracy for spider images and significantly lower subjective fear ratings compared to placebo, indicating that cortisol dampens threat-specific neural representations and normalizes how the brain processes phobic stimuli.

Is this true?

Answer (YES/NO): NO